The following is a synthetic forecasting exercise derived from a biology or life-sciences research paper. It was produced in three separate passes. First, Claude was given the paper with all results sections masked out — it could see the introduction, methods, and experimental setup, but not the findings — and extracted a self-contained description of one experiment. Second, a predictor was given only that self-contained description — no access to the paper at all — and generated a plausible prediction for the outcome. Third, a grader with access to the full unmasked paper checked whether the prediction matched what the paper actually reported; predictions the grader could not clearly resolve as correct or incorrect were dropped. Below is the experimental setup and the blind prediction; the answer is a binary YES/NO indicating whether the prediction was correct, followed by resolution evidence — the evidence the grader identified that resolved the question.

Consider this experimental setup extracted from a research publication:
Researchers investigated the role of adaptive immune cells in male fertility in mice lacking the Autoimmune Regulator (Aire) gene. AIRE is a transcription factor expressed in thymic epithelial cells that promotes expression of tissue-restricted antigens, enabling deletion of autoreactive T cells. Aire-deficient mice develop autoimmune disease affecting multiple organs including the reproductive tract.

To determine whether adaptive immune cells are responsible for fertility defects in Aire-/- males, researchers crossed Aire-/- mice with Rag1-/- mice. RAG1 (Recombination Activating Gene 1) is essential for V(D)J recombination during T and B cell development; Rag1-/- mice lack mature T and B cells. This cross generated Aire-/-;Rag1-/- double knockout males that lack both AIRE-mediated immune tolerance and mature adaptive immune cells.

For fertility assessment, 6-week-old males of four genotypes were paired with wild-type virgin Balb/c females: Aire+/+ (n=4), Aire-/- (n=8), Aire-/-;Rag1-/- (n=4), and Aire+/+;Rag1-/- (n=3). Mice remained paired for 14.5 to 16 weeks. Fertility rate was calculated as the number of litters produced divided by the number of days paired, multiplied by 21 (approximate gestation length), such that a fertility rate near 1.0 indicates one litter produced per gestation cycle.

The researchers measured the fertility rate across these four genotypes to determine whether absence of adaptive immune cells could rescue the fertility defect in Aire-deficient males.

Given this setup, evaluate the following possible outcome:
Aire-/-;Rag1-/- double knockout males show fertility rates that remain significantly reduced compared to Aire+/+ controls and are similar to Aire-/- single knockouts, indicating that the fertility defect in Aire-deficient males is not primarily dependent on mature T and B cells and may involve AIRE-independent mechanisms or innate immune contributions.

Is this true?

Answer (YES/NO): NO